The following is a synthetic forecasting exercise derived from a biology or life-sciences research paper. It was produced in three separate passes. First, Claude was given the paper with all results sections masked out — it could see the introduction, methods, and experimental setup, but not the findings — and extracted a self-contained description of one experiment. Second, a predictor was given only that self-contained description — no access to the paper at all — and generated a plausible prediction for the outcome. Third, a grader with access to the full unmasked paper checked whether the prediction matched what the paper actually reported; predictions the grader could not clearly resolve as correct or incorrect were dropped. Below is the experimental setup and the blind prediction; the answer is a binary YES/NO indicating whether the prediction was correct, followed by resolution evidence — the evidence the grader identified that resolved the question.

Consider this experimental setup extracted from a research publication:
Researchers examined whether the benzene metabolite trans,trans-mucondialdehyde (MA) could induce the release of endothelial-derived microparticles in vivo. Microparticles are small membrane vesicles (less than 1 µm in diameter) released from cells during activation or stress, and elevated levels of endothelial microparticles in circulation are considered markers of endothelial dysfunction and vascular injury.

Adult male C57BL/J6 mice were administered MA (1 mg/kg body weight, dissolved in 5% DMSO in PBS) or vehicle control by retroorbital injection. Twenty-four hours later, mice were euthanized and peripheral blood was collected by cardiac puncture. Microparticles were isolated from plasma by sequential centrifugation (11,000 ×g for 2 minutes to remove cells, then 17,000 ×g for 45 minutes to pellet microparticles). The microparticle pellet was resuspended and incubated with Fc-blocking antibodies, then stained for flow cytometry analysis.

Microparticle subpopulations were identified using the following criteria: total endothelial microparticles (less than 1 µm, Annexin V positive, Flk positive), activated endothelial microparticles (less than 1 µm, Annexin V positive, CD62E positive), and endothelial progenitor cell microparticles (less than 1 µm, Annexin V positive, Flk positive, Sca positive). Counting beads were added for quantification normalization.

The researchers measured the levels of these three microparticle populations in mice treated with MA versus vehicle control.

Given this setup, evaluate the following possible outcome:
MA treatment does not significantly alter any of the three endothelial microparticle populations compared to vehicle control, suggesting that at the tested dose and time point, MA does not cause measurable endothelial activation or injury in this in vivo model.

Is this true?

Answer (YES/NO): NO